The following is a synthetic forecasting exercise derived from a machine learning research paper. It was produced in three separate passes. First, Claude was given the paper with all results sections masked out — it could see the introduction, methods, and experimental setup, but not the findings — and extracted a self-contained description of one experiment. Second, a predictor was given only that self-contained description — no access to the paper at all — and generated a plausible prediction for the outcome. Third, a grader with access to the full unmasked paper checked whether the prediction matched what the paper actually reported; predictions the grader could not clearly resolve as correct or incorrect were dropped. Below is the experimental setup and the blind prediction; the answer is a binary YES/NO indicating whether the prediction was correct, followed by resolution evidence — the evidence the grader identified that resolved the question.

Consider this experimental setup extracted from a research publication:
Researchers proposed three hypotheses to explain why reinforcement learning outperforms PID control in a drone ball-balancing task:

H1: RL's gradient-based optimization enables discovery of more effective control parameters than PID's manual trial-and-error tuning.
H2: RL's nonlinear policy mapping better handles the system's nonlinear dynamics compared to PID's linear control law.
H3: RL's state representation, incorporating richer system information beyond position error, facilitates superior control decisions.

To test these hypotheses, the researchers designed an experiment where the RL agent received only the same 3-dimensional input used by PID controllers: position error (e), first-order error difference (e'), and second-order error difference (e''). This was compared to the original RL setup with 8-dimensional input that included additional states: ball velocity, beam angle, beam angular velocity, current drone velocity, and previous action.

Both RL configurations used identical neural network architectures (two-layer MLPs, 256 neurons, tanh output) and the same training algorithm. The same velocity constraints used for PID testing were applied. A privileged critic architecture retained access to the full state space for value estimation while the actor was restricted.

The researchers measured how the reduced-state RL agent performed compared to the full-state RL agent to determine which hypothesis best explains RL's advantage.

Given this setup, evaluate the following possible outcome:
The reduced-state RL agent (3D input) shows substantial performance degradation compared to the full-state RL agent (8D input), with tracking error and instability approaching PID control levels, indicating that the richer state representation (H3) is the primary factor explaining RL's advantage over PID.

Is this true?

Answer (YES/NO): YES